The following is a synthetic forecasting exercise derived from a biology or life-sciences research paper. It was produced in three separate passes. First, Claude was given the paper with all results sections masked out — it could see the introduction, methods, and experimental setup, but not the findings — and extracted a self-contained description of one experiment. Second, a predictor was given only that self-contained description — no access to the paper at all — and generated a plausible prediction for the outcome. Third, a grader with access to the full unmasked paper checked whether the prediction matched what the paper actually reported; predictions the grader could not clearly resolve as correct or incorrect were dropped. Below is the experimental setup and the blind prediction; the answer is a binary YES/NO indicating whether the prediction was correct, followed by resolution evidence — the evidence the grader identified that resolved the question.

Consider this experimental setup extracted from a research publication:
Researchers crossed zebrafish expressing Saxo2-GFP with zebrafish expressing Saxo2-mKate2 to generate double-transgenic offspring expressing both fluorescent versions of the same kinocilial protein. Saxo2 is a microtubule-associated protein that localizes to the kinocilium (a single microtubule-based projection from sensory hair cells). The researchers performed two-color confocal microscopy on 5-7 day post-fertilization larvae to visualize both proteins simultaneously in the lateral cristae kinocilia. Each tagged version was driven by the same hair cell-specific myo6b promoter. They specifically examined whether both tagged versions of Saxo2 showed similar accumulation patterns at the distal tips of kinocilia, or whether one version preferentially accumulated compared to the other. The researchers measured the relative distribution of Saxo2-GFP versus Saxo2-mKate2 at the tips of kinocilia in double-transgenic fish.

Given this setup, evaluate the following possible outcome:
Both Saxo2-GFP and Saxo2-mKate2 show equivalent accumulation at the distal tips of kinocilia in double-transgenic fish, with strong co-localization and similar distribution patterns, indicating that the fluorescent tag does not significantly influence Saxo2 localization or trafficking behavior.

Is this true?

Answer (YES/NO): NO